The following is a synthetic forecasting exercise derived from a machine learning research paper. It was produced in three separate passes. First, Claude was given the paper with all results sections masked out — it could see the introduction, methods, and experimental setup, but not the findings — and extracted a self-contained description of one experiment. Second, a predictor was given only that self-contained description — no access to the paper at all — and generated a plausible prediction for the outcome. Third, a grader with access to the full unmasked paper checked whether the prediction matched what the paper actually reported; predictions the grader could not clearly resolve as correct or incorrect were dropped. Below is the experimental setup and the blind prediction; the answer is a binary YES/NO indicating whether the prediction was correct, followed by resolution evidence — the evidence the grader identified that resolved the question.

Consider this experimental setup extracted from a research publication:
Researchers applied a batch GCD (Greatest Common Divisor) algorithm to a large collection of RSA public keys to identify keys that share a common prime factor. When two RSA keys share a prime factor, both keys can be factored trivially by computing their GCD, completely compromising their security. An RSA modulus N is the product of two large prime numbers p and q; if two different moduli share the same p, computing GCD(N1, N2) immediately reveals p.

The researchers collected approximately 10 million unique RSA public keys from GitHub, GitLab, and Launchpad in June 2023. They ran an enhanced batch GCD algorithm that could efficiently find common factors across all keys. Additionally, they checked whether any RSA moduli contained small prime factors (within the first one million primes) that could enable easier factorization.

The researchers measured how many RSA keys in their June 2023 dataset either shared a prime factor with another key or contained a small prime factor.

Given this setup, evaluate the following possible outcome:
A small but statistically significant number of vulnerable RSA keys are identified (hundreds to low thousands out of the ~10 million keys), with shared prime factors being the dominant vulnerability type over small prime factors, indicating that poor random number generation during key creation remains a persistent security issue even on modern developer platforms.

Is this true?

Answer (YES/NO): NO